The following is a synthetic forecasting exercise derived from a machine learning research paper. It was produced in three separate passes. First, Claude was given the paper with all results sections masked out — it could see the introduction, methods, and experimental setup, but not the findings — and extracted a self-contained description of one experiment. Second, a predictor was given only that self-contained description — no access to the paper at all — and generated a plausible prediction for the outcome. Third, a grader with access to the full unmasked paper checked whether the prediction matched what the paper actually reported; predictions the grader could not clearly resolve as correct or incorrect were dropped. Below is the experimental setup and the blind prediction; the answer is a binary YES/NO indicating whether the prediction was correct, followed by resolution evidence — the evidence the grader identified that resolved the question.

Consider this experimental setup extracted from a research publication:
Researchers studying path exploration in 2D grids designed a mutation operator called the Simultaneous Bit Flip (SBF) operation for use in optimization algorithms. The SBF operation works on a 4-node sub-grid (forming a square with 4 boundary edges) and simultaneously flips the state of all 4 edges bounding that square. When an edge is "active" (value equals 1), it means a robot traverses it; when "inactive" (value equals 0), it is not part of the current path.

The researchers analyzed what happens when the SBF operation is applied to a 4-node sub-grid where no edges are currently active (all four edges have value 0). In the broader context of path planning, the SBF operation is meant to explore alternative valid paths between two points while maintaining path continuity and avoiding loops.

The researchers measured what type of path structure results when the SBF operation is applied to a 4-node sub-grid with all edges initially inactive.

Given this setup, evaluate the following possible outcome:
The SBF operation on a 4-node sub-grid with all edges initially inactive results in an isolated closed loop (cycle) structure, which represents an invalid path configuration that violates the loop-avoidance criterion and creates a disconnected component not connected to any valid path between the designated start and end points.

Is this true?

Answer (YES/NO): YES